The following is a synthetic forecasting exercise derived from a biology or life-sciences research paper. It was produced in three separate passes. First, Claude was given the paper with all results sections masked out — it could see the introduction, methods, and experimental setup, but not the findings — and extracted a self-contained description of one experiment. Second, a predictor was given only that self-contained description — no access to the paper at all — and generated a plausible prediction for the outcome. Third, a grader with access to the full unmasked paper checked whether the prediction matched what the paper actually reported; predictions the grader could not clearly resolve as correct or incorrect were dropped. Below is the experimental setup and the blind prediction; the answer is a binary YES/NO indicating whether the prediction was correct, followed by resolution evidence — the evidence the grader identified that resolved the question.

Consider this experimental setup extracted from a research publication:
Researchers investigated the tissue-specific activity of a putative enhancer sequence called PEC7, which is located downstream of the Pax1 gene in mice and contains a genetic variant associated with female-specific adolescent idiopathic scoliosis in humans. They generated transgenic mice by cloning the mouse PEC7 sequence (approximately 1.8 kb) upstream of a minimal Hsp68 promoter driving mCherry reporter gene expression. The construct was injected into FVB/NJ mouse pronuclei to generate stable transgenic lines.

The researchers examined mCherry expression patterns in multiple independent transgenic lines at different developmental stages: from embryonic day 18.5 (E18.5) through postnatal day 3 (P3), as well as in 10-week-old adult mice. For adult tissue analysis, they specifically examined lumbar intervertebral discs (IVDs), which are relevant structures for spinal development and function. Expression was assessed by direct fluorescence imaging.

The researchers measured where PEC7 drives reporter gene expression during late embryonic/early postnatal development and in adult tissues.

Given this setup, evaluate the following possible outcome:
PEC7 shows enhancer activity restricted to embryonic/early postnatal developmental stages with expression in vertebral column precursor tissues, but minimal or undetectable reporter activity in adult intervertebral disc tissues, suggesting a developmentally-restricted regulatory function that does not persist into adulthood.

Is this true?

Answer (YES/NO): NO